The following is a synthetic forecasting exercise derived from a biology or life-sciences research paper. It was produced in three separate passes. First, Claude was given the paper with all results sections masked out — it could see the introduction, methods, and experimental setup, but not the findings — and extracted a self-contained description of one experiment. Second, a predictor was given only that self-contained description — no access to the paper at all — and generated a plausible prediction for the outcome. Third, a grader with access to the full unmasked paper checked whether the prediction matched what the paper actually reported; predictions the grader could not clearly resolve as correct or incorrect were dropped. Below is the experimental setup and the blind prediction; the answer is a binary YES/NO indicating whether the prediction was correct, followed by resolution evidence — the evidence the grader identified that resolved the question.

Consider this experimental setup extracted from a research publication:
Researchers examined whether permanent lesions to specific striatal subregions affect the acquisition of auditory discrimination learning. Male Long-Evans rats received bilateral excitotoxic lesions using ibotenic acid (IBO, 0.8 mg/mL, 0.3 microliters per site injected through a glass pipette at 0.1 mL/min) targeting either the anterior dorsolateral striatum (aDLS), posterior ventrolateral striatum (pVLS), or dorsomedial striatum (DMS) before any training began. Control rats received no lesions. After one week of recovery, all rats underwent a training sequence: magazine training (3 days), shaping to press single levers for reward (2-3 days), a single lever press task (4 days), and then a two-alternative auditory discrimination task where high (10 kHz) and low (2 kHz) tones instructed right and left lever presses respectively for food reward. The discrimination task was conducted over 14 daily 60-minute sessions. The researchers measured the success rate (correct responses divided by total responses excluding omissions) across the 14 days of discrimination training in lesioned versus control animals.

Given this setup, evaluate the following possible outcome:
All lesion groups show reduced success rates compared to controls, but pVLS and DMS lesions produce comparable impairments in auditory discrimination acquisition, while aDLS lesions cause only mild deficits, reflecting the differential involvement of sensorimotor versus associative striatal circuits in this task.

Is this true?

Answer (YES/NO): NO